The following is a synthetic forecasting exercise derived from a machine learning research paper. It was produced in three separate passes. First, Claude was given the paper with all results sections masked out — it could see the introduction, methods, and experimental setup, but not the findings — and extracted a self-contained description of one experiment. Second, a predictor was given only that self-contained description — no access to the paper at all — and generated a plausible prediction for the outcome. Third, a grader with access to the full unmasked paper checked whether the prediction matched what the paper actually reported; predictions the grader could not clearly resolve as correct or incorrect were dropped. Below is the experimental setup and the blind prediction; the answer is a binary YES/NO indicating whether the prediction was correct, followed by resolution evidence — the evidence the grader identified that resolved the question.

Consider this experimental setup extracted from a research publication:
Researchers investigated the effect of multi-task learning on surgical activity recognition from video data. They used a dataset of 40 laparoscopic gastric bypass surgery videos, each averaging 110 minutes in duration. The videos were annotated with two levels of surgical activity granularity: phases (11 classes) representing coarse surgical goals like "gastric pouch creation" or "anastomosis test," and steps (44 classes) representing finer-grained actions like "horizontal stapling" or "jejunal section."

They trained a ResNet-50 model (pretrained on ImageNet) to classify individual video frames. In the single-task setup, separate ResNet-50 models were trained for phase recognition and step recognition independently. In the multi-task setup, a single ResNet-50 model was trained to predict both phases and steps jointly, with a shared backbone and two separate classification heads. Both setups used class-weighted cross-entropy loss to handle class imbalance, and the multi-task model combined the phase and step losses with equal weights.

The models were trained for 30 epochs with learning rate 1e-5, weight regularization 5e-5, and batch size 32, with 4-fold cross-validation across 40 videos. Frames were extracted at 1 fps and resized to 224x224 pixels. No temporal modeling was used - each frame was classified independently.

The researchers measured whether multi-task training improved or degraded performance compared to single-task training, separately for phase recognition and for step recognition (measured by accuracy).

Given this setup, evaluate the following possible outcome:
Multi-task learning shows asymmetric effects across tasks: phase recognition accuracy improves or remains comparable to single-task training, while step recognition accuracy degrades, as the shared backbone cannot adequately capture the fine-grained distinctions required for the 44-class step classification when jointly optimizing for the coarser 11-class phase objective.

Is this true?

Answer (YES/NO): NO